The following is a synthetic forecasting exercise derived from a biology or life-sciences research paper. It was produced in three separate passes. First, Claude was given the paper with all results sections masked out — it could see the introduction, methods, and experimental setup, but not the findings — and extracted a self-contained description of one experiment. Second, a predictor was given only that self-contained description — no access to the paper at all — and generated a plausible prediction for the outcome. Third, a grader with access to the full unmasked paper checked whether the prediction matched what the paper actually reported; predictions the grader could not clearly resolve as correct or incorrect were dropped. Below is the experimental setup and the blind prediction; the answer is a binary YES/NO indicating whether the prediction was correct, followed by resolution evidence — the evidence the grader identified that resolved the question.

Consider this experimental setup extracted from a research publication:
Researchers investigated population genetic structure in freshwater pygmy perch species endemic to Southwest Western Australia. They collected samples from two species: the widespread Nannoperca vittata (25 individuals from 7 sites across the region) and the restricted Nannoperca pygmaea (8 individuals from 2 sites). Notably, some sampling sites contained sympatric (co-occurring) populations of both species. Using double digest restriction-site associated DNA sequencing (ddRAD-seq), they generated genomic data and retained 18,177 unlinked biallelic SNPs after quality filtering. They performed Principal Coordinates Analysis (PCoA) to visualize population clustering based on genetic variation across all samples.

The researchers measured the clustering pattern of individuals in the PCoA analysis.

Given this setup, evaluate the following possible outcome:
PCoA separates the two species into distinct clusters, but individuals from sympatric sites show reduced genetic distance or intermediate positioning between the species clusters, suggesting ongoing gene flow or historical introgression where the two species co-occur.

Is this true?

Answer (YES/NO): NO